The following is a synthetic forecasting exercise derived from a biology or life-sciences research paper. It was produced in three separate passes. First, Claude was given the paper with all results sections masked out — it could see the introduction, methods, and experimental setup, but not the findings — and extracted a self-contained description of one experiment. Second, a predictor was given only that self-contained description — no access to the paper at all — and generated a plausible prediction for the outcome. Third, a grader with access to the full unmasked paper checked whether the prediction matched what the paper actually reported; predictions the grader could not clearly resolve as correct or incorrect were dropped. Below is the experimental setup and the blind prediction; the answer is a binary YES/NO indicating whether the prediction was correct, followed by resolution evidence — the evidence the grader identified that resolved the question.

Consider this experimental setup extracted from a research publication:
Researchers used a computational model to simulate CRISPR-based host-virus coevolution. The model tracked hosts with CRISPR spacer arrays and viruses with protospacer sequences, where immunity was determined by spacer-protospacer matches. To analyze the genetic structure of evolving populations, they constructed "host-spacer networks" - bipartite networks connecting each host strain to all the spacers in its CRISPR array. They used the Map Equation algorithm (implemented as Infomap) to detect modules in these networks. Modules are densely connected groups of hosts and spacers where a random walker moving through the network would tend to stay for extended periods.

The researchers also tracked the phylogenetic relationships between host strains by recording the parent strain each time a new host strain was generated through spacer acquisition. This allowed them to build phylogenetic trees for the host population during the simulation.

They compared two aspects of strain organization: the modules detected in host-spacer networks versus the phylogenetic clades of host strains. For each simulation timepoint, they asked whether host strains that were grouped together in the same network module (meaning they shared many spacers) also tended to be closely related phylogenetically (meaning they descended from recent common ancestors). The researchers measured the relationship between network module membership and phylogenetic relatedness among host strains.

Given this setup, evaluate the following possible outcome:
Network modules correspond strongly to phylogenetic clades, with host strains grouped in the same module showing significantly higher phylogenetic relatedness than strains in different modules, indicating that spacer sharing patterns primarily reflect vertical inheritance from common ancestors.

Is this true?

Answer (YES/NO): NO